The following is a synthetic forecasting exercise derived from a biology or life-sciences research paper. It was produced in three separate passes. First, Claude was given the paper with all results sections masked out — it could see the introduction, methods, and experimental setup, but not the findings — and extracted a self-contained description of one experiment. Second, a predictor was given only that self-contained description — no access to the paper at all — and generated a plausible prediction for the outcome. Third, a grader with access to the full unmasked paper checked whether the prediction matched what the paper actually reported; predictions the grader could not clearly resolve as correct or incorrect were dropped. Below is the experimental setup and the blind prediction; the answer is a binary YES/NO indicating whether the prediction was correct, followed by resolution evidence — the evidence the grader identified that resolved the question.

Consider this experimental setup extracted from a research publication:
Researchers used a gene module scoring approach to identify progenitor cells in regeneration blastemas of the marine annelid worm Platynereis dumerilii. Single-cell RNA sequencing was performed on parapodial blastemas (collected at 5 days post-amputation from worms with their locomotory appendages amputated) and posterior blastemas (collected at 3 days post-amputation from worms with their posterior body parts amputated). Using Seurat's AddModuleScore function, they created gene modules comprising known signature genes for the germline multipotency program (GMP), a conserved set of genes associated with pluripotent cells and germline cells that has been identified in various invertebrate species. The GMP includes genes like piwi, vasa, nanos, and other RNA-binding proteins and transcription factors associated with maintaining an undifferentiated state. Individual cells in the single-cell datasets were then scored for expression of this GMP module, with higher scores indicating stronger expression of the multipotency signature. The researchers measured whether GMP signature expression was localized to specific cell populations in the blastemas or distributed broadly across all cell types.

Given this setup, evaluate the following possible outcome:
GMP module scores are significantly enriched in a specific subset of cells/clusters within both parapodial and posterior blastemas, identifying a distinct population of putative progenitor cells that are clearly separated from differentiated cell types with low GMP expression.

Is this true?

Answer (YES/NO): YES